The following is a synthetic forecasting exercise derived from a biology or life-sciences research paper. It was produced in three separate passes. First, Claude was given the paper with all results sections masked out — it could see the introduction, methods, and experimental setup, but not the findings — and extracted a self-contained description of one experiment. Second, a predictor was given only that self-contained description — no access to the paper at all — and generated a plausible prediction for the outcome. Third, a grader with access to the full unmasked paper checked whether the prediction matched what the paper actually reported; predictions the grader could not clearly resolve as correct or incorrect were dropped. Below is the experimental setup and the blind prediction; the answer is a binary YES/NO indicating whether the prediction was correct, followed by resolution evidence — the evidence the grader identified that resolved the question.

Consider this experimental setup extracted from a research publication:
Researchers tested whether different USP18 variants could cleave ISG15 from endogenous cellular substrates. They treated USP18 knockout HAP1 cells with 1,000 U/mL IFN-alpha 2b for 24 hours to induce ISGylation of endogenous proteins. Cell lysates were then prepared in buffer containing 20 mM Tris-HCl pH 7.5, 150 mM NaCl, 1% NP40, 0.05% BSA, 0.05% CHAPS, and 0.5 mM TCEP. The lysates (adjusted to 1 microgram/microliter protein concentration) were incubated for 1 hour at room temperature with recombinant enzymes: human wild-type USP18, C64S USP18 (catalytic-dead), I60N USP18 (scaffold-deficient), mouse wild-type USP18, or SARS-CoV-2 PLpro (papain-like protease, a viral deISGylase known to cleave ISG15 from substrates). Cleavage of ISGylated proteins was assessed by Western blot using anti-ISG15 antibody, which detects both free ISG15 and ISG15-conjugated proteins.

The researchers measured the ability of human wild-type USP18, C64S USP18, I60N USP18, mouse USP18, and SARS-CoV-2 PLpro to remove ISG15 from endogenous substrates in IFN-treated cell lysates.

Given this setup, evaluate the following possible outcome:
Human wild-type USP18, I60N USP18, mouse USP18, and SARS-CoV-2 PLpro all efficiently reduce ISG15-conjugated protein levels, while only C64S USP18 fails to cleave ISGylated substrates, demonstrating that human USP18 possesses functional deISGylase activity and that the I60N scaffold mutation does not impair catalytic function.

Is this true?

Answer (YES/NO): NO